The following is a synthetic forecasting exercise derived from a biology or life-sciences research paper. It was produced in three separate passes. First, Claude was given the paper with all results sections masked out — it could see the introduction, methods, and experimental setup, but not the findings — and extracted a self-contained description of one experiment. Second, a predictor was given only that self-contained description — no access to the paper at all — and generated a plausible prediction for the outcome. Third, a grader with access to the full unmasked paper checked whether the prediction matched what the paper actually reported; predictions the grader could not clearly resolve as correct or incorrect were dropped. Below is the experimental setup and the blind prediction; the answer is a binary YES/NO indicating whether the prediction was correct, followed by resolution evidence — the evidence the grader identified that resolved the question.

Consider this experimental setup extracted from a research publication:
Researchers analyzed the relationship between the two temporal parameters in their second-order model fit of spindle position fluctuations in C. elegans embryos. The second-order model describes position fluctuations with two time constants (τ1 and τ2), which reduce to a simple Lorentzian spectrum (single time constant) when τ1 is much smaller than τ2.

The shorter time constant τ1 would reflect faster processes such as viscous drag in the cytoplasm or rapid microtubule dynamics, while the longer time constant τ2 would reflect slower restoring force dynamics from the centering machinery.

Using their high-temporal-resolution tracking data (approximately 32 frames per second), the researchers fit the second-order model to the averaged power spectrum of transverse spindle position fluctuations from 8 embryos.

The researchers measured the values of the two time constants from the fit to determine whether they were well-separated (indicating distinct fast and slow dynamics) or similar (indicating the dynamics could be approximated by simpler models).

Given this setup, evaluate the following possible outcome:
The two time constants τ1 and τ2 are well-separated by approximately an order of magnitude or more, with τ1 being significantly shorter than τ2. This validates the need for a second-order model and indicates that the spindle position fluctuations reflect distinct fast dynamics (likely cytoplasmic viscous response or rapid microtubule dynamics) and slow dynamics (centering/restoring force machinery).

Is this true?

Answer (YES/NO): YES